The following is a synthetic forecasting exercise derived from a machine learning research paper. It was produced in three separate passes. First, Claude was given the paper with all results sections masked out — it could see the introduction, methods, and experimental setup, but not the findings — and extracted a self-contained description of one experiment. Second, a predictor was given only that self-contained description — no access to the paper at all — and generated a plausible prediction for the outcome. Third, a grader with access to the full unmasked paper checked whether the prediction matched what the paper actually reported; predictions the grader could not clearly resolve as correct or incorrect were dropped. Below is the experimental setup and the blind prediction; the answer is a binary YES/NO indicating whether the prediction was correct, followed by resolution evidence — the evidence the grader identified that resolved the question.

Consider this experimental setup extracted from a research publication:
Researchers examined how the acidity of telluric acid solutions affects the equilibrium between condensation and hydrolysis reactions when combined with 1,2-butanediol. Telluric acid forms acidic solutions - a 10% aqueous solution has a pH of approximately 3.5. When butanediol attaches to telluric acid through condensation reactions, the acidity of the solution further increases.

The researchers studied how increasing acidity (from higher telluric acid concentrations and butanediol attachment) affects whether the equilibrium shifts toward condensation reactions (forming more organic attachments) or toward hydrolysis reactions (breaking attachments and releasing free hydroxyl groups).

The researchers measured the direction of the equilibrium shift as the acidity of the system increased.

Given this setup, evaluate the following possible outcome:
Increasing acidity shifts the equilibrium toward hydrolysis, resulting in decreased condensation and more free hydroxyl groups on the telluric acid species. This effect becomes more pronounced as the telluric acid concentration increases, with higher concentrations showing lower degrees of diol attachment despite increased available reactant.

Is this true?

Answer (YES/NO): YES